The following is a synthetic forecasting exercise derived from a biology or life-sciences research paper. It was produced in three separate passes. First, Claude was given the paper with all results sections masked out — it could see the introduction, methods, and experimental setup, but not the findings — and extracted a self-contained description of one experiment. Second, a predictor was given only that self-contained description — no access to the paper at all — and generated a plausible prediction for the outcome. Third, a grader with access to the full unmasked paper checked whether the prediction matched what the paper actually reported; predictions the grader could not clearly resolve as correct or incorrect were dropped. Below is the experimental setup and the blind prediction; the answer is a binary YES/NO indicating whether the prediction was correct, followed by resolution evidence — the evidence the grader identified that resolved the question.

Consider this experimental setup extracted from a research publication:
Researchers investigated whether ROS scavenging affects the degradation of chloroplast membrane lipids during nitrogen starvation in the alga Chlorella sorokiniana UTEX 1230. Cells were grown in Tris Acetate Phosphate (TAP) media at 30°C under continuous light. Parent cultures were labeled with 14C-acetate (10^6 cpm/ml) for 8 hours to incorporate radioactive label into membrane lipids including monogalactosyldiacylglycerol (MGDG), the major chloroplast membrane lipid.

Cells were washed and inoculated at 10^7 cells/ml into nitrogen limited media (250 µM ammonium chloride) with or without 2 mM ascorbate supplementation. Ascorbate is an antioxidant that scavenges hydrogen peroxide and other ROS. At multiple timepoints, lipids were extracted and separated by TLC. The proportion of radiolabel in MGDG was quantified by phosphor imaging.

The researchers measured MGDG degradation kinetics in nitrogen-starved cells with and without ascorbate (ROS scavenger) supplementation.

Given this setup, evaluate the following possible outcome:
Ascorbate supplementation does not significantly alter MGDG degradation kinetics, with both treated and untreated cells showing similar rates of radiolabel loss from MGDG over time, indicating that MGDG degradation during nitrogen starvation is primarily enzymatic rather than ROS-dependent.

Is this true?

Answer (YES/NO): NO